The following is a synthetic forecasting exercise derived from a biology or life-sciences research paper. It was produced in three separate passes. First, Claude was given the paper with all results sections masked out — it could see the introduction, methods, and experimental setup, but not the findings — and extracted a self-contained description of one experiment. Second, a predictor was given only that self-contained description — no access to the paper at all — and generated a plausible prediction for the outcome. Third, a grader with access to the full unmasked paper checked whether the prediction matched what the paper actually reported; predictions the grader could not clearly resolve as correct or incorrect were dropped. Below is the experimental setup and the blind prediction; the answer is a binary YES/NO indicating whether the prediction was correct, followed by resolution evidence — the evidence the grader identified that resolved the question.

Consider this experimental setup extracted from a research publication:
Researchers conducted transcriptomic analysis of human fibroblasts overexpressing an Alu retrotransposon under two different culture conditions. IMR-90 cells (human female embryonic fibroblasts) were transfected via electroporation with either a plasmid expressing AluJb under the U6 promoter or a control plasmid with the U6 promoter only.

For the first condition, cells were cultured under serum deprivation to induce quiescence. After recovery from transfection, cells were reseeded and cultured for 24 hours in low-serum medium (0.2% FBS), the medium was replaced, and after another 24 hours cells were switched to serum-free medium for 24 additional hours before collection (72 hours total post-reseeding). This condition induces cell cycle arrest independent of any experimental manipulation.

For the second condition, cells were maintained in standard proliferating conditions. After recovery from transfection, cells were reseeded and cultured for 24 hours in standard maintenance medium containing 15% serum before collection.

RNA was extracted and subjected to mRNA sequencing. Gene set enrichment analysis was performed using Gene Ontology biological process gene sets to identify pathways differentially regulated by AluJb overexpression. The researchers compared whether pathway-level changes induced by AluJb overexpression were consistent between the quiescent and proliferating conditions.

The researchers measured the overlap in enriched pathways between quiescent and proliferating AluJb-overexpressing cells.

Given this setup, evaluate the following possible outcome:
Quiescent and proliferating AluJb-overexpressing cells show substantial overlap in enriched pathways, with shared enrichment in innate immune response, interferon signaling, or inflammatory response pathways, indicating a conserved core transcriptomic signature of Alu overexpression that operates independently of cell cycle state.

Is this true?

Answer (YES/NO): NO